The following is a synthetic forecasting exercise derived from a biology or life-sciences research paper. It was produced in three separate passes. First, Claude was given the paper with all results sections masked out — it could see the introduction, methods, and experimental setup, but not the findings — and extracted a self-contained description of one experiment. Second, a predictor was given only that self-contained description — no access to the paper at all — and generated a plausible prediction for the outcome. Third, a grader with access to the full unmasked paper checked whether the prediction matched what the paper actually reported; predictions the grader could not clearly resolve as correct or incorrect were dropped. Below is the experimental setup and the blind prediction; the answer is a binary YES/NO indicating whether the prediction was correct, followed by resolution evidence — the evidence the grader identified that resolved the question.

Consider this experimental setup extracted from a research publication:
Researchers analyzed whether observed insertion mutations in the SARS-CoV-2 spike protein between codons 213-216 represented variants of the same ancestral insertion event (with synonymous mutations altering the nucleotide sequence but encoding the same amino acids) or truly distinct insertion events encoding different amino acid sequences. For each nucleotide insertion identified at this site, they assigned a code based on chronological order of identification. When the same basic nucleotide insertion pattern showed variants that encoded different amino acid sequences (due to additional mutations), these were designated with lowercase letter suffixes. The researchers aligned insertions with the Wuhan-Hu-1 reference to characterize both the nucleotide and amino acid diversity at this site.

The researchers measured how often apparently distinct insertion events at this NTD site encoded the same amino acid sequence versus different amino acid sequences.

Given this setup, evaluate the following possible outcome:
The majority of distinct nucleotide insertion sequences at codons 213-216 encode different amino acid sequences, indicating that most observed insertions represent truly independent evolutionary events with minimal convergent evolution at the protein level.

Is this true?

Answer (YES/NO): YES